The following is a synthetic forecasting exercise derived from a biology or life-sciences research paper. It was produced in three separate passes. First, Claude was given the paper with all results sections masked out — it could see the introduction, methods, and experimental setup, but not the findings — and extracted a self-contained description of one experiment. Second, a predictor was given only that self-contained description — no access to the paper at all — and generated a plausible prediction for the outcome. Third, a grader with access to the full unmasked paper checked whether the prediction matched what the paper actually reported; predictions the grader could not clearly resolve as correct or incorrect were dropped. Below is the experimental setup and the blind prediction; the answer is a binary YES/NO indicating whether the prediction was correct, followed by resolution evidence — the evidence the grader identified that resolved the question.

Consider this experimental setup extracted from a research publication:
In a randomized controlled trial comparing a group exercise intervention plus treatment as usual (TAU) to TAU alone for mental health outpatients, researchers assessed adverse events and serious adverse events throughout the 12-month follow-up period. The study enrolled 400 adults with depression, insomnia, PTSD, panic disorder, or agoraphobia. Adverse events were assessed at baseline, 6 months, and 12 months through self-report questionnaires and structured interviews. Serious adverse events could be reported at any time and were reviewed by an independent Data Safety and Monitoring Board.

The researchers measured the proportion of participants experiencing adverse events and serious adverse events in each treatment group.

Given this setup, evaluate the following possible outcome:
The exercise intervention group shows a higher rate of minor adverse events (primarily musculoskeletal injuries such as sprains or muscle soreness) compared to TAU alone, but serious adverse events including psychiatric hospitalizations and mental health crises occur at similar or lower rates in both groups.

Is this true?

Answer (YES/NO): NO